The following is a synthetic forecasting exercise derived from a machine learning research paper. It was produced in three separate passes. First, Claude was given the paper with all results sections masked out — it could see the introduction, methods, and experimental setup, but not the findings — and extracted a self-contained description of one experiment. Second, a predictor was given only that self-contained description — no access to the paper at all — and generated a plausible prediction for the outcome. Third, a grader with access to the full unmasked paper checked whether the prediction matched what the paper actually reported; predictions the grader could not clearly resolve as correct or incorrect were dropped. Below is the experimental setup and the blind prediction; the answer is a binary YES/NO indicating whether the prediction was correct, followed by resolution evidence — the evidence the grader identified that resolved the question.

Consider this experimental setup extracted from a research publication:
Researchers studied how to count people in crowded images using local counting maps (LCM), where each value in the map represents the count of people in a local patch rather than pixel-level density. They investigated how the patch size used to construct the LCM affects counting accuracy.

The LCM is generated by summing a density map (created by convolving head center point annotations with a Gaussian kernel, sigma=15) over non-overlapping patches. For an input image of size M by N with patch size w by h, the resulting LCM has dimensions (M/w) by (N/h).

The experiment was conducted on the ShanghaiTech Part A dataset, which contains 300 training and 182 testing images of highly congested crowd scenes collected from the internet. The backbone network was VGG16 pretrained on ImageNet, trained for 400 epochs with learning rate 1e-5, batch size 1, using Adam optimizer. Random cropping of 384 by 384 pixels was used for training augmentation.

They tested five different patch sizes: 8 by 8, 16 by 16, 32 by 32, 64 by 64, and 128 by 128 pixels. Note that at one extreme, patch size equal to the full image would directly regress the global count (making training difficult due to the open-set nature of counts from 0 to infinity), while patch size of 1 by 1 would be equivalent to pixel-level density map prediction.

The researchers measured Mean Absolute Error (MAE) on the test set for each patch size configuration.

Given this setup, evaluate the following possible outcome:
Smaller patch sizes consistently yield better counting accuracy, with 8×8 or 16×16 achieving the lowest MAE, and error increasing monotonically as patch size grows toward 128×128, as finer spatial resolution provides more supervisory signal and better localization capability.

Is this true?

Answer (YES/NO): NO